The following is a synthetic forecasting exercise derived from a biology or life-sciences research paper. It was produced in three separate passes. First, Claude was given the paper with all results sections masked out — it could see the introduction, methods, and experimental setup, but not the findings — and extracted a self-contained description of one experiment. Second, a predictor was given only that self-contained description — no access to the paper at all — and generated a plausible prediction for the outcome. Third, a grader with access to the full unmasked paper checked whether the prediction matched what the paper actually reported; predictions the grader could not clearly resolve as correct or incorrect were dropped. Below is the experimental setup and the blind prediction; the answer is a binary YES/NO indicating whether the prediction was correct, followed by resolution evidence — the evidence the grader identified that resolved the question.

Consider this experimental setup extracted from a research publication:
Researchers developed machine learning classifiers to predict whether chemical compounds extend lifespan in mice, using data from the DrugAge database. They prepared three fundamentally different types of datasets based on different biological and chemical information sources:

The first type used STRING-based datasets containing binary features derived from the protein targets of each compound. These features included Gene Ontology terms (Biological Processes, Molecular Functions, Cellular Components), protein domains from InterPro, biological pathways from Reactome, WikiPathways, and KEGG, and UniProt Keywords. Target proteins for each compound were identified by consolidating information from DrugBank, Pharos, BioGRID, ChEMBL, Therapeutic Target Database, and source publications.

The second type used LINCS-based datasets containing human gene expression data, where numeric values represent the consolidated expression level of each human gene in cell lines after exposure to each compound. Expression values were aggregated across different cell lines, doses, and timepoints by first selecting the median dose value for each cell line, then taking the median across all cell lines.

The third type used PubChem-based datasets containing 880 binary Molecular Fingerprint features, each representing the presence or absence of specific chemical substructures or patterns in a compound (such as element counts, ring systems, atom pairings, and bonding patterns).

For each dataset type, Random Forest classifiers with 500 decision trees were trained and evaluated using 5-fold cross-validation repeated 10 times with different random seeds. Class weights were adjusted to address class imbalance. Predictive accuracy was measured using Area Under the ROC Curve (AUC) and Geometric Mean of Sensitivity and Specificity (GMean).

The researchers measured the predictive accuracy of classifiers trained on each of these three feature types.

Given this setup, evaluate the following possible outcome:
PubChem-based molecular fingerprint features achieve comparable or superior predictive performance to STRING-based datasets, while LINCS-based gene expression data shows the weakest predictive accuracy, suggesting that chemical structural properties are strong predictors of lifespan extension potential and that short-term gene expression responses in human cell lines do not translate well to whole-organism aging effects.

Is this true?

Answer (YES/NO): NO